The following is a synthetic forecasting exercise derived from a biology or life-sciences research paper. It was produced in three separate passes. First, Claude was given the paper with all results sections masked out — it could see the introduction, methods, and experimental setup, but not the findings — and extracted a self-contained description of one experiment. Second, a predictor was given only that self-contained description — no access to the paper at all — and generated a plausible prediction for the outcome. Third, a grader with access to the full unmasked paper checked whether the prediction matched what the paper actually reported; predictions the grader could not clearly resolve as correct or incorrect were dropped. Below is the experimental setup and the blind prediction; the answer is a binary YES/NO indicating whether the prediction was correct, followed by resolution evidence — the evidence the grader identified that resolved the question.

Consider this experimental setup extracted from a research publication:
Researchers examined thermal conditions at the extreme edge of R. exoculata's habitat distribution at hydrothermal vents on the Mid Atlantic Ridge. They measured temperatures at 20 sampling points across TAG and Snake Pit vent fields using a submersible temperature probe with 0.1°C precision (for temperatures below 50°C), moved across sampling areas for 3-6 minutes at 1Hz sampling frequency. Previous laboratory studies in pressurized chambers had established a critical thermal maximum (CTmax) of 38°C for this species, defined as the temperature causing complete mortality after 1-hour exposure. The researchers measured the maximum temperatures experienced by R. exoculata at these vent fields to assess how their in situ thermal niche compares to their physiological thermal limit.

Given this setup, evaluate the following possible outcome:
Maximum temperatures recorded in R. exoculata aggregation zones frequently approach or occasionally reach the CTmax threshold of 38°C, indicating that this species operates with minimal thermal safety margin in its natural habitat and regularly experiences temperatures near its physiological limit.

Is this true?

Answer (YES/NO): YES